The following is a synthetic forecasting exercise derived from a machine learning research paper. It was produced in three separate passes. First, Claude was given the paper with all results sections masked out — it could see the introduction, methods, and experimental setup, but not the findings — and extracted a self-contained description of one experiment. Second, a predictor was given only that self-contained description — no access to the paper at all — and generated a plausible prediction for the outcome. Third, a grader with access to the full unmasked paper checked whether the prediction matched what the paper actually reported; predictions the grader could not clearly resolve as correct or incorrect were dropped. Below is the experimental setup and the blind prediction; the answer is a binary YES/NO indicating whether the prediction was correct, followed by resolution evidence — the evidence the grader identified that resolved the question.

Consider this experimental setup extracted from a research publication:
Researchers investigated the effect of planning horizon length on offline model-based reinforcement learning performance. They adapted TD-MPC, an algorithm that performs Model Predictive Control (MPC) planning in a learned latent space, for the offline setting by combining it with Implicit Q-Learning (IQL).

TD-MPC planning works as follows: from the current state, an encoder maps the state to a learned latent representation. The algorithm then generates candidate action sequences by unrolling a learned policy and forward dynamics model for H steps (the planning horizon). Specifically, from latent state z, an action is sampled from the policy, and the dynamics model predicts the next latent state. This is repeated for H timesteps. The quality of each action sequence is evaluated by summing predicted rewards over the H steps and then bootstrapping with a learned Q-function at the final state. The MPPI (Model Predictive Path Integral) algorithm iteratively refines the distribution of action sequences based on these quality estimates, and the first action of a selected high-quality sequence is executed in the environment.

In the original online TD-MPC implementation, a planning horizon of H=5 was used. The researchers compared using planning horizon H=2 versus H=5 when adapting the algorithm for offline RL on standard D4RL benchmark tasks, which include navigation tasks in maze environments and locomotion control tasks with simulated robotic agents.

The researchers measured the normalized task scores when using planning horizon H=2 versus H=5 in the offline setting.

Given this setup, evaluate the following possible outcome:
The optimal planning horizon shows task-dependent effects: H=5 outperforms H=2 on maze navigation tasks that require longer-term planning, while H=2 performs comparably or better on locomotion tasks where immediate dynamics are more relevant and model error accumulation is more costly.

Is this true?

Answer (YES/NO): NO